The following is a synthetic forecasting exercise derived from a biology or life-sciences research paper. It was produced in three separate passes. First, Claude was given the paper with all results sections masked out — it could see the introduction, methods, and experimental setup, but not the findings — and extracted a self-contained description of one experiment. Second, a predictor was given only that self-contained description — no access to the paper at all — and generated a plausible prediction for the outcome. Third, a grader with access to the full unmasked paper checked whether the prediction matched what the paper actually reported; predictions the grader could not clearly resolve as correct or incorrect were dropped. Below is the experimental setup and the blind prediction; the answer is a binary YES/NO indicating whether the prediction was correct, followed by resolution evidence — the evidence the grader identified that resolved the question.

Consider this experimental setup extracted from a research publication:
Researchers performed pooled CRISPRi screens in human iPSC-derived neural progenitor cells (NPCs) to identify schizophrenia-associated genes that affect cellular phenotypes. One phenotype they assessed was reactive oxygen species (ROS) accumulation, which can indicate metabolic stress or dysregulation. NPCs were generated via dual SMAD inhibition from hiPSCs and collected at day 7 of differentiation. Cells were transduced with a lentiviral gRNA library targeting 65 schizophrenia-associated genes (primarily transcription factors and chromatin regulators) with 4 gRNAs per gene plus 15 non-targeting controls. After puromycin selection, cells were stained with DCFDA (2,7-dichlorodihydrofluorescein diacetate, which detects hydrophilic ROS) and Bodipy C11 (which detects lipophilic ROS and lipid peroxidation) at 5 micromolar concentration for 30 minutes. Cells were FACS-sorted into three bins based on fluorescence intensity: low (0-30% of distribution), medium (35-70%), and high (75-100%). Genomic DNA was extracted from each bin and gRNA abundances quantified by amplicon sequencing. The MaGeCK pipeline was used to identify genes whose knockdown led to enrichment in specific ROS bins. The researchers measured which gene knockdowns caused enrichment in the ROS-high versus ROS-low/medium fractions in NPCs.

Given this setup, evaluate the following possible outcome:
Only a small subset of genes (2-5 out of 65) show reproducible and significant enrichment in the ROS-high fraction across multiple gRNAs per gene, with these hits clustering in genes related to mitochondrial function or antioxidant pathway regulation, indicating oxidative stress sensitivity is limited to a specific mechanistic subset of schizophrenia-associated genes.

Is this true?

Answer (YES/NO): NO